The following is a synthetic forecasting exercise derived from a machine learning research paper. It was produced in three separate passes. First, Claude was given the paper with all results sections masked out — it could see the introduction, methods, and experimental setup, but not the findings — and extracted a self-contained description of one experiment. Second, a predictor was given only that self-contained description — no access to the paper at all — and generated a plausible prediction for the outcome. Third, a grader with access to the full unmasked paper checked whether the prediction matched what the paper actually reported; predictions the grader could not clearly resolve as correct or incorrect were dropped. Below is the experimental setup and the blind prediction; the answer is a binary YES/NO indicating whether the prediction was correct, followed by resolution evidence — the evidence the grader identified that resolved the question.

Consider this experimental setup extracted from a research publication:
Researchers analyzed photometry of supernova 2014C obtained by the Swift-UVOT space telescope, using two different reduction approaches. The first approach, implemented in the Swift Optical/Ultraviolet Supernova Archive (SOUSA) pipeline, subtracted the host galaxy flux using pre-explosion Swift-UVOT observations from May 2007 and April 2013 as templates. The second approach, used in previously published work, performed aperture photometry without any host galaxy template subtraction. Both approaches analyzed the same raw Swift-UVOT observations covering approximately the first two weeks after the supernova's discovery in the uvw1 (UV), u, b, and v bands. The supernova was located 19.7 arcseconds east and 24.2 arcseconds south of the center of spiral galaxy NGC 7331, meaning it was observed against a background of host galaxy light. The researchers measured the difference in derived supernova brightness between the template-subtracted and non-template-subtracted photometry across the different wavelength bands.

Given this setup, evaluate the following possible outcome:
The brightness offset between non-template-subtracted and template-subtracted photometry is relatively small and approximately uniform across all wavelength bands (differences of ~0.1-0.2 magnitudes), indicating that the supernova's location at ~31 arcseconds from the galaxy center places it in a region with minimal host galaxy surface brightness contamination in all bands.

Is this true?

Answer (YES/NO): NO